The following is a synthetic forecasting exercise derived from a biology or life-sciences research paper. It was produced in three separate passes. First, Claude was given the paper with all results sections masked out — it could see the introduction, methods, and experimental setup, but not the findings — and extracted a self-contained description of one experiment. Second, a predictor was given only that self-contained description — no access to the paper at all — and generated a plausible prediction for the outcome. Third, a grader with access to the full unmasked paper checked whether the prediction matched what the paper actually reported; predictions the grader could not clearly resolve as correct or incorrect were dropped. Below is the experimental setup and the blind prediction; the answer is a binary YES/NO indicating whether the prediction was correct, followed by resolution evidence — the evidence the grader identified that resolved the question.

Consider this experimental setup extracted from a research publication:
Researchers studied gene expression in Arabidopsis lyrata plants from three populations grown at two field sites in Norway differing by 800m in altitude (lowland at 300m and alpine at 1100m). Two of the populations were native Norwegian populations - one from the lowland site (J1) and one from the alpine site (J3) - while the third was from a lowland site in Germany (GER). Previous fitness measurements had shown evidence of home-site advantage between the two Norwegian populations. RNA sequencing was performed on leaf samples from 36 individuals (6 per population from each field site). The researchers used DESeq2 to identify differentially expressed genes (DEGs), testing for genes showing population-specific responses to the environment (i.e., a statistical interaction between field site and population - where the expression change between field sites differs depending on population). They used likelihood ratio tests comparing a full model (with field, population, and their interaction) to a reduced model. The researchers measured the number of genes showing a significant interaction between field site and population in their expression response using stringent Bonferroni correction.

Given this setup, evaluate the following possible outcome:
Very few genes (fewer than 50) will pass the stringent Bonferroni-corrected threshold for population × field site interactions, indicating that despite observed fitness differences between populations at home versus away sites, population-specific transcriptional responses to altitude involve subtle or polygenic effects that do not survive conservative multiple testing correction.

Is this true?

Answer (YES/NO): YES